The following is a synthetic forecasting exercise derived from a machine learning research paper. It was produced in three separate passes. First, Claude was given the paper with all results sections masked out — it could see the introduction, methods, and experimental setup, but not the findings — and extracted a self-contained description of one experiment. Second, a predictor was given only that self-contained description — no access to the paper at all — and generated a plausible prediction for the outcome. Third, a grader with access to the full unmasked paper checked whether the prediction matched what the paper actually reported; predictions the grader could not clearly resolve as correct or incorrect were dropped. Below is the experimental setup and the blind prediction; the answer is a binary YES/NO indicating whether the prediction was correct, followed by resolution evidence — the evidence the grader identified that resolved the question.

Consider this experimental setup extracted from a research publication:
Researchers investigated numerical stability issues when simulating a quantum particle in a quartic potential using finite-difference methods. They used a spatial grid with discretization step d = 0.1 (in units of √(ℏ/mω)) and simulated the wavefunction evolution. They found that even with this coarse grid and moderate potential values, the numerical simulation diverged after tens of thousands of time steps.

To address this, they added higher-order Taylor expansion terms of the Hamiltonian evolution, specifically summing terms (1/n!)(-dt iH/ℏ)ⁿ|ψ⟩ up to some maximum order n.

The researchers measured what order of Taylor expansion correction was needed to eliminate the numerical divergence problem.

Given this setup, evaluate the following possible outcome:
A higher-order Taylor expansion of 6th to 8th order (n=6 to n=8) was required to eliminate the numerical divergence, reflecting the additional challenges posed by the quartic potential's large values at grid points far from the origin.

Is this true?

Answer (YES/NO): NO